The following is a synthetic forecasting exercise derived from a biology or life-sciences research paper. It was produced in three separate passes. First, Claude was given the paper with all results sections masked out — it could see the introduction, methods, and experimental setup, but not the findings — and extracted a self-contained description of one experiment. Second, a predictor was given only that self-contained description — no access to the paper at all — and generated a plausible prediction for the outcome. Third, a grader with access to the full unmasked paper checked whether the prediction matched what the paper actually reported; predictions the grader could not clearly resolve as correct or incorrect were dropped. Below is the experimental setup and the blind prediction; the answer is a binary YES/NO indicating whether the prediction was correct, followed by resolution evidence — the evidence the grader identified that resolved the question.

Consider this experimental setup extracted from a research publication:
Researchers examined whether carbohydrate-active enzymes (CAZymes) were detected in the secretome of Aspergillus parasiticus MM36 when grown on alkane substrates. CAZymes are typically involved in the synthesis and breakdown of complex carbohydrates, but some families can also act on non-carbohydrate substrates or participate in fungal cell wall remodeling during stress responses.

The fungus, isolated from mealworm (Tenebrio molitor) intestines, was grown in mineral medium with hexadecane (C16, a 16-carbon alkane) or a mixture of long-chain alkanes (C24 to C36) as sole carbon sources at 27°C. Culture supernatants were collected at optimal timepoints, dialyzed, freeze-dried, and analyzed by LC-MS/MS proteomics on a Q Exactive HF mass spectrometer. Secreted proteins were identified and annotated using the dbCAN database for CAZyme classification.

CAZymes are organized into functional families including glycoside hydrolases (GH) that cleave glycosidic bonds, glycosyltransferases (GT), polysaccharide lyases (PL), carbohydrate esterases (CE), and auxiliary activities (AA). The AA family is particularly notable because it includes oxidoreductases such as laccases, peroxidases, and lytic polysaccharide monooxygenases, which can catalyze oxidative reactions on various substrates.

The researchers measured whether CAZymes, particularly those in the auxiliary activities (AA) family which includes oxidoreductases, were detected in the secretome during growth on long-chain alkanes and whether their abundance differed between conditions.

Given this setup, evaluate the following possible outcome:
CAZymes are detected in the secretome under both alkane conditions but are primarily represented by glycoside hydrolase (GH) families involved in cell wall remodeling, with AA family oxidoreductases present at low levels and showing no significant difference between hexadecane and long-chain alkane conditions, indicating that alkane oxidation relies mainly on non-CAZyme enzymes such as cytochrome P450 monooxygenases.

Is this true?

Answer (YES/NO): NO